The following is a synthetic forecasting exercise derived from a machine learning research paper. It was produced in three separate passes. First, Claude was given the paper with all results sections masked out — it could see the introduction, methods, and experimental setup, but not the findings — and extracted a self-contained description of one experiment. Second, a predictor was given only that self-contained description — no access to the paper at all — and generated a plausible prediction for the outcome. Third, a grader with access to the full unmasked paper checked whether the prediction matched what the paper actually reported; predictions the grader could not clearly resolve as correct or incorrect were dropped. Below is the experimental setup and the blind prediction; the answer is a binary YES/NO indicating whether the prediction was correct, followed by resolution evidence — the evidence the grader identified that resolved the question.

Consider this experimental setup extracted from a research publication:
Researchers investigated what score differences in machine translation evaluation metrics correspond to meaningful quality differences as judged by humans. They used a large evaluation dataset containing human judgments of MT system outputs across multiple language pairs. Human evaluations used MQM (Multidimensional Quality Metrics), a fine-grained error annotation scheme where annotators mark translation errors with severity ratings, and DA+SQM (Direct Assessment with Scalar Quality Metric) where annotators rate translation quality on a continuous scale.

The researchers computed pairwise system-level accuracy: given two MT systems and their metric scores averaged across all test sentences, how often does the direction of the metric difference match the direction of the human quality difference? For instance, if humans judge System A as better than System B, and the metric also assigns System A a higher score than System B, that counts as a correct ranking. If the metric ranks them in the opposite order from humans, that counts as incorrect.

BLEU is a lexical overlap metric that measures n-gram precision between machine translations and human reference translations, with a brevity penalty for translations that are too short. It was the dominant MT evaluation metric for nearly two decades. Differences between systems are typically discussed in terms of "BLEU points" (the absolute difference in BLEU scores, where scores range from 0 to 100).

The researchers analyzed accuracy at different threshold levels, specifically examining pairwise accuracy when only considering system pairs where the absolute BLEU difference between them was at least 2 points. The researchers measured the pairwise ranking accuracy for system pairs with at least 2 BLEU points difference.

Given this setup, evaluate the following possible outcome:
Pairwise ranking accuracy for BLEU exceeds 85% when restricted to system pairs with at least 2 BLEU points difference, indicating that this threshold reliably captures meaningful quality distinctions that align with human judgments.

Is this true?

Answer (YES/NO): NO